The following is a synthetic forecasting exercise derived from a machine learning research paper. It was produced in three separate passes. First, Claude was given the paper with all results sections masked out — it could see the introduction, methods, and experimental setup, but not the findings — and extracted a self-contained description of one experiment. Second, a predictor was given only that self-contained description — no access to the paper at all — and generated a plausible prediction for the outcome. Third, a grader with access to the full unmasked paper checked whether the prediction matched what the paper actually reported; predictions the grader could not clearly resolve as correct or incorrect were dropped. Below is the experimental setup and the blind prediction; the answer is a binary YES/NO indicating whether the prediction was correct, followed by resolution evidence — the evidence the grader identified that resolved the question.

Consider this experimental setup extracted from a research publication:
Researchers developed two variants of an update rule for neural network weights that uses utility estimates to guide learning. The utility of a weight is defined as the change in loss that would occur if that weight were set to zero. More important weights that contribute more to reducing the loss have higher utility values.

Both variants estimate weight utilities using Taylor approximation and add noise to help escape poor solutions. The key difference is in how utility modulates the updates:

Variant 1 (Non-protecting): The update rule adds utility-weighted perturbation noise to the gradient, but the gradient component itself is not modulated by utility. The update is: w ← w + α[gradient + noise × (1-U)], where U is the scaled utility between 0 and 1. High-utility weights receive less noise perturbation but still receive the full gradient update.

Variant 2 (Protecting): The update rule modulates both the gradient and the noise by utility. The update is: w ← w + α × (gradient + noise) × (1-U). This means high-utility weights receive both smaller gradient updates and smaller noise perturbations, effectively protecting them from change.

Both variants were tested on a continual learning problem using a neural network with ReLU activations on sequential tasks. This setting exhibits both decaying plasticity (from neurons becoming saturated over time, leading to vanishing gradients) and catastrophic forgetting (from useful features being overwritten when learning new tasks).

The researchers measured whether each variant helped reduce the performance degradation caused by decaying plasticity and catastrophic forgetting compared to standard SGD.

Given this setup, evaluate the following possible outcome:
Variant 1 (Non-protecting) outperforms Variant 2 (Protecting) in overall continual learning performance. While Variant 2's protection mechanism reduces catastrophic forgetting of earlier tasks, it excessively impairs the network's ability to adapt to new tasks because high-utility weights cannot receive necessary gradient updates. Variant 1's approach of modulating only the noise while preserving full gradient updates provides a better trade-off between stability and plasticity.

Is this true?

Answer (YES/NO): NO